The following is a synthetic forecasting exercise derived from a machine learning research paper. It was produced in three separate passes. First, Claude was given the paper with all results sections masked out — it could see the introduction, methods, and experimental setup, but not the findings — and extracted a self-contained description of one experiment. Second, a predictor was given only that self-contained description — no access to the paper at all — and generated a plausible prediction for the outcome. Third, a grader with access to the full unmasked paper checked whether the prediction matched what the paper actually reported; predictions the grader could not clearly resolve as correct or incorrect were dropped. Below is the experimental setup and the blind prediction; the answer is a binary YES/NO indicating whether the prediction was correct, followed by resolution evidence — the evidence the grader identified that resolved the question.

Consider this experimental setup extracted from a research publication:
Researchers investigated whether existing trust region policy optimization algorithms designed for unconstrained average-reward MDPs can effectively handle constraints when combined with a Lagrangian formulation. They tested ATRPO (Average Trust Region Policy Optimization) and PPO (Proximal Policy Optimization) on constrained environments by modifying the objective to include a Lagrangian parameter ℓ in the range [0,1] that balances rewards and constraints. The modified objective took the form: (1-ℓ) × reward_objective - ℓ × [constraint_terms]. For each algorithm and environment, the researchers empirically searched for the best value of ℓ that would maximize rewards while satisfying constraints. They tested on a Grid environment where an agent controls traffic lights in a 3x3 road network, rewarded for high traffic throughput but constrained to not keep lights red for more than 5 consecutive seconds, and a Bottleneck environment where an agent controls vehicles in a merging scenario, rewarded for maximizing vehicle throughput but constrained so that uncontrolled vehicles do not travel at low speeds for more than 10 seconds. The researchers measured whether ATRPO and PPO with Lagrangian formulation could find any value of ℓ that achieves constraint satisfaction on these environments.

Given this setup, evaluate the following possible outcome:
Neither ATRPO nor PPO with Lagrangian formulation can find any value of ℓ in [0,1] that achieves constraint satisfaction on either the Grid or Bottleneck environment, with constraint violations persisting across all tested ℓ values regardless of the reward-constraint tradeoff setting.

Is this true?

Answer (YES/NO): YES